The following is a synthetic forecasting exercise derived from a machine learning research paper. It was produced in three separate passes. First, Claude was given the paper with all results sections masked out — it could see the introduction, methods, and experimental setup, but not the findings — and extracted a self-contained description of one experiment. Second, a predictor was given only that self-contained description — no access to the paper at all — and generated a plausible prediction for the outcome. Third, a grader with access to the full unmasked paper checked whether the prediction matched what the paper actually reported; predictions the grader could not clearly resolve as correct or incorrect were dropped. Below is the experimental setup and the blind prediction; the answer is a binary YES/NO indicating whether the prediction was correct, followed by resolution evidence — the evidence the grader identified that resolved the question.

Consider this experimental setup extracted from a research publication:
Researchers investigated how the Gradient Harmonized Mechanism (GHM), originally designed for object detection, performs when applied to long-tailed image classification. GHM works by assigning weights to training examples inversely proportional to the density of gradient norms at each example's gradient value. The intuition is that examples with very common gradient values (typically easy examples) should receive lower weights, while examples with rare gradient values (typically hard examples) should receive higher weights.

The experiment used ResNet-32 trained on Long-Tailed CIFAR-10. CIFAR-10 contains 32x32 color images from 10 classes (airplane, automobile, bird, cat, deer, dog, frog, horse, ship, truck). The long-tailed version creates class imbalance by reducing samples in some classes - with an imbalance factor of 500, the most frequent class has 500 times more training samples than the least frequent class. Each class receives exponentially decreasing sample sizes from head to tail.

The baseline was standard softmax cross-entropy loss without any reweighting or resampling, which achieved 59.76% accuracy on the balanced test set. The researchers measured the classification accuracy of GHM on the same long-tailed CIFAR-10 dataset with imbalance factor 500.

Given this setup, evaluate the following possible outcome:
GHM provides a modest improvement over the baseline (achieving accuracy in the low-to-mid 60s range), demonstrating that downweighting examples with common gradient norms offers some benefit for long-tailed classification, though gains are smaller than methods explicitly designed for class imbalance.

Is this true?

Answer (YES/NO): NO